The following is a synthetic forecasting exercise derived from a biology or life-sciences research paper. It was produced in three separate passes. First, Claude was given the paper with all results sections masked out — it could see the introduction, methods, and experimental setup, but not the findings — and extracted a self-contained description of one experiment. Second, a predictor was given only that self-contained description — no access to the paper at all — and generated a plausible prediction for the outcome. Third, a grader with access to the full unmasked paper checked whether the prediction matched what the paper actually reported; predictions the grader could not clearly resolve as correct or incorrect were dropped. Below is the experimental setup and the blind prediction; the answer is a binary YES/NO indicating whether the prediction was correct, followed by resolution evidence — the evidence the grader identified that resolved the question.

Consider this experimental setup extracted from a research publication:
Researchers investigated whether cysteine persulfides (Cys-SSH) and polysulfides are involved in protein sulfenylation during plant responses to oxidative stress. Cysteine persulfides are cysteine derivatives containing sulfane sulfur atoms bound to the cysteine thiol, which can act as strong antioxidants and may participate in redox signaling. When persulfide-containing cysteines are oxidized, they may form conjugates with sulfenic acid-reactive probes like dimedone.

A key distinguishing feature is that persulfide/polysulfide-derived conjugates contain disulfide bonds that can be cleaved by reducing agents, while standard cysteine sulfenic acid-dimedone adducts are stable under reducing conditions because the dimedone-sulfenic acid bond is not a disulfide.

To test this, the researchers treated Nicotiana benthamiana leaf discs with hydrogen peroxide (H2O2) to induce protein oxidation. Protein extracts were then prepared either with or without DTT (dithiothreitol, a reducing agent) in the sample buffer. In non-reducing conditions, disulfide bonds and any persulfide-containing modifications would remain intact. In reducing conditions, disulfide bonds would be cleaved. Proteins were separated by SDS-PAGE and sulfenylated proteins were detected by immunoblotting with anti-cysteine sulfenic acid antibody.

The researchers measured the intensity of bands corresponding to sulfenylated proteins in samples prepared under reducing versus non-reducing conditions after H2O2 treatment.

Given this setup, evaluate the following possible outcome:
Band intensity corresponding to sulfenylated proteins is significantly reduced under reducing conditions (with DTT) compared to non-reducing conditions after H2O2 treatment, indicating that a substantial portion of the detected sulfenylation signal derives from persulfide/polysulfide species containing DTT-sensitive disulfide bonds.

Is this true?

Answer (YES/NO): YES